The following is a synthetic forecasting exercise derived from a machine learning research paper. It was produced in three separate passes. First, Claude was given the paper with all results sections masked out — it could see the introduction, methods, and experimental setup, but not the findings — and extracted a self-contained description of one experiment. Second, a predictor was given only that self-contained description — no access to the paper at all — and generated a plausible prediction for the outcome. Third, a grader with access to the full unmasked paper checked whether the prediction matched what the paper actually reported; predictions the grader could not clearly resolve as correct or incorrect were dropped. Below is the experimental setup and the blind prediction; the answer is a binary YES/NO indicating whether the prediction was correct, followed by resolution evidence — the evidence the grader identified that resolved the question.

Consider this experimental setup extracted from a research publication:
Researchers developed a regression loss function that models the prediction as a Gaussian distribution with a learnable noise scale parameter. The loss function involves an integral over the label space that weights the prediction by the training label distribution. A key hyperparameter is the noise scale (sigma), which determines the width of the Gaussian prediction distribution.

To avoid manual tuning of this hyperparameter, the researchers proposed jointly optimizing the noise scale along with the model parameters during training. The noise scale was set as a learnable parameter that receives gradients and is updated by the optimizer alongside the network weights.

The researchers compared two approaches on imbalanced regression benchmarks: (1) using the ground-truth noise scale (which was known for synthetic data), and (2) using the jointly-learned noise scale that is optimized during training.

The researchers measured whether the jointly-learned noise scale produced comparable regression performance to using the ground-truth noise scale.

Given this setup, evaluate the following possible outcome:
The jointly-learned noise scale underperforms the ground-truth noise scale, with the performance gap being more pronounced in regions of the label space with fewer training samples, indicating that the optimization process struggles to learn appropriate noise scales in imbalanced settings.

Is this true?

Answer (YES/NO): NO